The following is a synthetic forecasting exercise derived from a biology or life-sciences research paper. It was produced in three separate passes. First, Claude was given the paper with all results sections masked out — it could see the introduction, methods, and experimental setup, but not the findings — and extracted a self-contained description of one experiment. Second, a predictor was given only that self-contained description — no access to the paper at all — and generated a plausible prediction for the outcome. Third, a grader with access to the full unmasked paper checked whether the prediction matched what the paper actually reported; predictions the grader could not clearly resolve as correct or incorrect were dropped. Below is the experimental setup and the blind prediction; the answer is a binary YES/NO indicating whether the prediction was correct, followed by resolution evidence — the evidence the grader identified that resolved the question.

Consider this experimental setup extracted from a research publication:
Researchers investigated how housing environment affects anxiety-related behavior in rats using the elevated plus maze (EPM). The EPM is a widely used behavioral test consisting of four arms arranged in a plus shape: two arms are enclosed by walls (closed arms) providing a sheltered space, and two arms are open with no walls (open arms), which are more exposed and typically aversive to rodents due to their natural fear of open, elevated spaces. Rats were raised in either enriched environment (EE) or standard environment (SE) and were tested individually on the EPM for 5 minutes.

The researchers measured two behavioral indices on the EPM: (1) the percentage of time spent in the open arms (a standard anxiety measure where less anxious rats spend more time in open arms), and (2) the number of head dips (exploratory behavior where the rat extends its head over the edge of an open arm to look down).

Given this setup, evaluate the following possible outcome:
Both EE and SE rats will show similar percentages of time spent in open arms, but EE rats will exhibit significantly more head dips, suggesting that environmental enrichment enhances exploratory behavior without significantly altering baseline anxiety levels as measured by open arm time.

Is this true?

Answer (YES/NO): YES